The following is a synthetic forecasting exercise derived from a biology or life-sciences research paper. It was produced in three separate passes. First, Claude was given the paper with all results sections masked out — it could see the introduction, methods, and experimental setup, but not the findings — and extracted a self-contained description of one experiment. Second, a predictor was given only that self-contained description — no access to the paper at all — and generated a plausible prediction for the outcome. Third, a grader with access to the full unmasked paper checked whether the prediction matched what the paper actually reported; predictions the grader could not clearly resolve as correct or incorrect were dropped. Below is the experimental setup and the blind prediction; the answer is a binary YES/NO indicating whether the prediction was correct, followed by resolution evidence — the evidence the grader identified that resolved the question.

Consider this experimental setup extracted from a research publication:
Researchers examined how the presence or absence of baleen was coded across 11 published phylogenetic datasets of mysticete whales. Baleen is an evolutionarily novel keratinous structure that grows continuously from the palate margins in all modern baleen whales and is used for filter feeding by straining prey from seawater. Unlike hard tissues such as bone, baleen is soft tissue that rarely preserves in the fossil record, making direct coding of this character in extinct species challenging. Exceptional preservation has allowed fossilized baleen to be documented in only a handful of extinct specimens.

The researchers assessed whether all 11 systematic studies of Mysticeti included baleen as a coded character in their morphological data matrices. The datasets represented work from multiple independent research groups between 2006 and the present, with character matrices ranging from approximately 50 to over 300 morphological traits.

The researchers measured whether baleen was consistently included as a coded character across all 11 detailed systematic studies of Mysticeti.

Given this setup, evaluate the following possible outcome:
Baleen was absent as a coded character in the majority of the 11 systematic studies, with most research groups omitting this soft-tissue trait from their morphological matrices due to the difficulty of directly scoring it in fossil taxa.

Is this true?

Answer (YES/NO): NO